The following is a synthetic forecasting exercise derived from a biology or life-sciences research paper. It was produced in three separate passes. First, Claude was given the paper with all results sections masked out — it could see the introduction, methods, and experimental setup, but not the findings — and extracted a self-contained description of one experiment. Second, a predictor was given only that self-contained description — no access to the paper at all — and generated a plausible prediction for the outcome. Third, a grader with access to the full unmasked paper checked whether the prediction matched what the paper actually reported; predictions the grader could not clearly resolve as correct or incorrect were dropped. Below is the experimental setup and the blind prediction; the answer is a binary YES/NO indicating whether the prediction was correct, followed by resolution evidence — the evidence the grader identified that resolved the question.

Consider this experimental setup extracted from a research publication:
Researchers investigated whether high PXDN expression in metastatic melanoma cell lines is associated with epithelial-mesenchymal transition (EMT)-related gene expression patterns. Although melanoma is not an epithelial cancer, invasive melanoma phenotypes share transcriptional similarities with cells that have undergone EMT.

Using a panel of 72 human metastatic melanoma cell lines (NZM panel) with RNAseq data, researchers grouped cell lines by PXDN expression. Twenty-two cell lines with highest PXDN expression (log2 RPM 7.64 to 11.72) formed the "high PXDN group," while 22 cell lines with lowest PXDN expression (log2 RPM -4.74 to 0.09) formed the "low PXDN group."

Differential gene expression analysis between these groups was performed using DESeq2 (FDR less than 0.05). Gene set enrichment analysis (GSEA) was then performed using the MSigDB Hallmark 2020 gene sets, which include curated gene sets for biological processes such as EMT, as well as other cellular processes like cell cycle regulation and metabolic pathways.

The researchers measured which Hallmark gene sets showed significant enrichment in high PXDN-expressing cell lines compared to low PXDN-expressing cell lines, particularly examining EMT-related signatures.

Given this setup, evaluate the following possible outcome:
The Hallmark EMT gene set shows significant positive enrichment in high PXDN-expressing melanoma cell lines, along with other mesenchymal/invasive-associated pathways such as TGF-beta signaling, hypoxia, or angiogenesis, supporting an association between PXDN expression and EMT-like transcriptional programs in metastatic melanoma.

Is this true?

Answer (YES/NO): NO